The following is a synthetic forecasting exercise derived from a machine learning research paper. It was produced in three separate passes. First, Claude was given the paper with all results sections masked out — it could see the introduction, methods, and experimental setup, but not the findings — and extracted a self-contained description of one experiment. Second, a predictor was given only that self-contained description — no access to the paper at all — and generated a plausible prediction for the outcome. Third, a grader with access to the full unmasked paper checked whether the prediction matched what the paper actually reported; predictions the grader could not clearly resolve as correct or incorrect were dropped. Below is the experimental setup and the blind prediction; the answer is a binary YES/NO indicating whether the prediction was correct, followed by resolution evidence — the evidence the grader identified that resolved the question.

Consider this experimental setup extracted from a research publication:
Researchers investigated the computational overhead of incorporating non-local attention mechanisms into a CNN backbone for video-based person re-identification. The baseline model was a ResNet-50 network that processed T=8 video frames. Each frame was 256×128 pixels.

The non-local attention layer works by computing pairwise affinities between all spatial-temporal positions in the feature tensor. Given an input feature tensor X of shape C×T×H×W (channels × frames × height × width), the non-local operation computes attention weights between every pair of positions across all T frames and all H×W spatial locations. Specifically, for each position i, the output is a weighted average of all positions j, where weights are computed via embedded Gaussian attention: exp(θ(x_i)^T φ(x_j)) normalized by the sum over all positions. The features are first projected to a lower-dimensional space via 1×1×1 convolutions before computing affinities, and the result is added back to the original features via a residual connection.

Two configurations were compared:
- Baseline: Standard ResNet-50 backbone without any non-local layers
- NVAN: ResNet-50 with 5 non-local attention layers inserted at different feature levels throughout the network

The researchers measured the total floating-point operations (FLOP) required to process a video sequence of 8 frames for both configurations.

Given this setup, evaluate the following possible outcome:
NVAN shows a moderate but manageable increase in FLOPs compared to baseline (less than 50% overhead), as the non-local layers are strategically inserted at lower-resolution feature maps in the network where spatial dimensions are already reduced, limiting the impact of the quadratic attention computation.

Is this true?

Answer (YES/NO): NO